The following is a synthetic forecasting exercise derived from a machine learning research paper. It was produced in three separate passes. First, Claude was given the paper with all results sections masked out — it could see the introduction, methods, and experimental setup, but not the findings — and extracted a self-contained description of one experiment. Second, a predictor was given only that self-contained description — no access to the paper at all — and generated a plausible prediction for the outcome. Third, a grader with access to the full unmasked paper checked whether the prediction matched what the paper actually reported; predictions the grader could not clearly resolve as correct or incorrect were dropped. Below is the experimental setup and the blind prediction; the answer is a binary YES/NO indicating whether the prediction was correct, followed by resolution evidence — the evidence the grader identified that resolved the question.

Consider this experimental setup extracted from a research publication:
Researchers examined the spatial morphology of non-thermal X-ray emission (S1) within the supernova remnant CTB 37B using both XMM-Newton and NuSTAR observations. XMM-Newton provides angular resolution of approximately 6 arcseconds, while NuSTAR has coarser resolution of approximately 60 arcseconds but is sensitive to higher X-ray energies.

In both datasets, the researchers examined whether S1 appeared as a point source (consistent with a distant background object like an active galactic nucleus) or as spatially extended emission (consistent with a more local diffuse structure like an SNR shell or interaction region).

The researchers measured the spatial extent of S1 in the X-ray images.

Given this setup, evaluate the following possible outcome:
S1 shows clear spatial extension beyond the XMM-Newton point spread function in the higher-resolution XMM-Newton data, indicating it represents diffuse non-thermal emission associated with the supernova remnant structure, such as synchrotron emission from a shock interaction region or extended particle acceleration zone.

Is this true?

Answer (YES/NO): NO